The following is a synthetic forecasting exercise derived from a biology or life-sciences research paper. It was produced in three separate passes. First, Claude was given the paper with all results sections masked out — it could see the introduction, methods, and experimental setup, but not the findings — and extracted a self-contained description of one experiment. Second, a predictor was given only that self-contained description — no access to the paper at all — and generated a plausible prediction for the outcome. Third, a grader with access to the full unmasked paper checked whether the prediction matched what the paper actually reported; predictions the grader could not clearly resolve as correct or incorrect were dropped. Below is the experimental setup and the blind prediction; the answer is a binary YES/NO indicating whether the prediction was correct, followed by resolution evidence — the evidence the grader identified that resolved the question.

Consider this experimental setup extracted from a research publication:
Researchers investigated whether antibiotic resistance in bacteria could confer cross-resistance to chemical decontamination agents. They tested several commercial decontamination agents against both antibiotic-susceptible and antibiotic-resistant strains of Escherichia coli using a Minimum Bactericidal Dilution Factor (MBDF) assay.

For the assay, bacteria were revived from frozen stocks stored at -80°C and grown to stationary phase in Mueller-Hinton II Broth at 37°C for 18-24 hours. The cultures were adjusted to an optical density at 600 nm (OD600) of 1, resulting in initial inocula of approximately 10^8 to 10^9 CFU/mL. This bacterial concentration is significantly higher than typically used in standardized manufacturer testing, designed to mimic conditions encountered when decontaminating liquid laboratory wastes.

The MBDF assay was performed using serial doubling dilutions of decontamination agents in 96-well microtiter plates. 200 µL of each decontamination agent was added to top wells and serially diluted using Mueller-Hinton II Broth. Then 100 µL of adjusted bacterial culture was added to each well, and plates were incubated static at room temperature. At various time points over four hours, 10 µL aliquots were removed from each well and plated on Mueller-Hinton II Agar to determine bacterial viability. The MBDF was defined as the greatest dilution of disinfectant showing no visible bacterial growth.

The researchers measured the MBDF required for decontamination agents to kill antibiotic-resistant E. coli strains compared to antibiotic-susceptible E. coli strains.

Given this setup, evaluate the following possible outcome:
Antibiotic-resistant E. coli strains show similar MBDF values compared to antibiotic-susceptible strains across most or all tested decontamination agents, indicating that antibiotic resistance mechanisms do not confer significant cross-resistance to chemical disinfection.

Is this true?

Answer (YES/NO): YES